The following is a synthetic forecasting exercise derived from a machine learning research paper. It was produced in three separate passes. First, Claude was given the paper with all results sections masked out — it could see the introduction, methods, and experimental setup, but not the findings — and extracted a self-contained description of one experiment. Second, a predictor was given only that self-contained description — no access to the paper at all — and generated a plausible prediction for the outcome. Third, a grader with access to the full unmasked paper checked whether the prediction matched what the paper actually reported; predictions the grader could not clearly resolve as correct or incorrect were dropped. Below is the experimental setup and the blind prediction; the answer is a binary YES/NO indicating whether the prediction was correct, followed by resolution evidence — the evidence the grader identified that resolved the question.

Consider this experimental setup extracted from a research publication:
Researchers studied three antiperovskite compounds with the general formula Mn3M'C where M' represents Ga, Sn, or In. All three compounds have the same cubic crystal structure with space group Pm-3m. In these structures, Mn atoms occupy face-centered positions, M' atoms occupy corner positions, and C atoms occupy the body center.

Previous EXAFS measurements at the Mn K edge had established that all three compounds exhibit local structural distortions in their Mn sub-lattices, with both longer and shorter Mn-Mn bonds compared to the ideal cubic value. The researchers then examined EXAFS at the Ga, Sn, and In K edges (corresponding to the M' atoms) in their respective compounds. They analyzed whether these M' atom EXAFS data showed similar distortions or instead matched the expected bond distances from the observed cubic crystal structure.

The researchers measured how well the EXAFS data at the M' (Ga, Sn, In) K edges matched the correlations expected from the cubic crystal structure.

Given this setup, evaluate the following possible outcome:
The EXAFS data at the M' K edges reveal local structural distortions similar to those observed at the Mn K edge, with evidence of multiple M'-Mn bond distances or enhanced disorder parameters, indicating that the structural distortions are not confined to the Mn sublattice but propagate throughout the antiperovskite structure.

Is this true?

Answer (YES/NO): NO